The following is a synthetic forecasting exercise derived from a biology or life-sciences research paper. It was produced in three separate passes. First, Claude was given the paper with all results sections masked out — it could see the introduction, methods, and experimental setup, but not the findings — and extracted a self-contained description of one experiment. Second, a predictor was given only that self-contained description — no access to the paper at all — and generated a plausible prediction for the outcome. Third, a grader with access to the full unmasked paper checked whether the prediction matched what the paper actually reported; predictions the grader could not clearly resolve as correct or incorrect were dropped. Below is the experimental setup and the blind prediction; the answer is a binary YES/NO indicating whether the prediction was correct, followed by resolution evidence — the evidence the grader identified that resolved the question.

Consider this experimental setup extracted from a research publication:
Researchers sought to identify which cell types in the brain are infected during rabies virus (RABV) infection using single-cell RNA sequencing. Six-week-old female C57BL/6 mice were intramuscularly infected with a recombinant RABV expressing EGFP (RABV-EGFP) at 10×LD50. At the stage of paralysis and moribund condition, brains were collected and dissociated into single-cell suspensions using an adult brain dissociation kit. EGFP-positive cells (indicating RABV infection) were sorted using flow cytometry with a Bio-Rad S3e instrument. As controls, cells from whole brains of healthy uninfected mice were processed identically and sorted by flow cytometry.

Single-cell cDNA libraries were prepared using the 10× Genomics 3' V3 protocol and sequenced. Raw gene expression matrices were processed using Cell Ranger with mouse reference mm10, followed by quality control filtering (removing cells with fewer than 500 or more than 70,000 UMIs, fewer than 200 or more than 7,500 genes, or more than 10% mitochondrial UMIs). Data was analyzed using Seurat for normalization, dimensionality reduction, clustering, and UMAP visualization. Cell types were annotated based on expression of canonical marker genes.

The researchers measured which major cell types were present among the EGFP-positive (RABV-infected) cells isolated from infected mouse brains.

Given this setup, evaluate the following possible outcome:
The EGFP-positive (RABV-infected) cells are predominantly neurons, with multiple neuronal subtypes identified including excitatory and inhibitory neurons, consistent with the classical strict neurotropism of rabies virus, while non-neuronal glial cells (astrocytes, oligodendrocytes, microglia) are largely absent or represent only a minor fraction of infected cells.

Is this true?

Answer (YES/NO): NO